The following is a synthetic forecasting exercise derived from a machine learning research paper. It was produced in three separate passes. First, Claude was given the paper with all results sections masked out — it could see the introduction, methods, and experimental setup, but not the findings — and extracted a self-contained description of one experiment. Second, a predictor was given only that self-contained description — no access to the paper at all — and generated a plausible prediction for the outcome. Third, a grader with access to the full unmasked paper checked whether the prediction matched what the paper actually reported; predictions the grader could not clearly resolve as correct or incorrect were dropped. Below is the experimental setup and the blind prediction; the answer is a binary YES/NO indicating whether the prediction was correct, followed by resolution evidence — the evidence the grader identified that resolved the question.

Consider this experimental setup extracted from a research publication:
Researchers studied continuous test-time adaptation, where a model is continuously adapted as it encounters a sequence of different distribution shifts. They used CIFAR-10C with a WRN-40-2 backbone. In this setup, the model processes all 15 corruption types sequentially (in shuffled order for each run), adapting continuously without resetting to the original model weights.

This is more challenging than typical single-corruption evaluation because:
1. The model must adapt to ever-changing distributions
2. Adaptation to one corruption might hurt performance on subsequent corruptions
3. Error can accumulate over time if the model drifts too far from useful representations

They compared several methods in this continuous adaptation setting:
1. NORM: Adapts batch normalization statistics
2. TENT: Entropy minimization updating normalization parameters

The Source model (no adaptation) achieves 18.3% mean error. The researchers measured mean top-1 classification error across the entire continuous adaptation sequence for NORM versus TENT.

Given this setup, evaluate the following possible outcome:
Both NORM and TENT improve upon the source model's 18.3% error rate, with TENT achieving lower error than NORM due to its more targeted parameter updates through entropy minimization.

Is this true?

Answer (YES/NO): YES